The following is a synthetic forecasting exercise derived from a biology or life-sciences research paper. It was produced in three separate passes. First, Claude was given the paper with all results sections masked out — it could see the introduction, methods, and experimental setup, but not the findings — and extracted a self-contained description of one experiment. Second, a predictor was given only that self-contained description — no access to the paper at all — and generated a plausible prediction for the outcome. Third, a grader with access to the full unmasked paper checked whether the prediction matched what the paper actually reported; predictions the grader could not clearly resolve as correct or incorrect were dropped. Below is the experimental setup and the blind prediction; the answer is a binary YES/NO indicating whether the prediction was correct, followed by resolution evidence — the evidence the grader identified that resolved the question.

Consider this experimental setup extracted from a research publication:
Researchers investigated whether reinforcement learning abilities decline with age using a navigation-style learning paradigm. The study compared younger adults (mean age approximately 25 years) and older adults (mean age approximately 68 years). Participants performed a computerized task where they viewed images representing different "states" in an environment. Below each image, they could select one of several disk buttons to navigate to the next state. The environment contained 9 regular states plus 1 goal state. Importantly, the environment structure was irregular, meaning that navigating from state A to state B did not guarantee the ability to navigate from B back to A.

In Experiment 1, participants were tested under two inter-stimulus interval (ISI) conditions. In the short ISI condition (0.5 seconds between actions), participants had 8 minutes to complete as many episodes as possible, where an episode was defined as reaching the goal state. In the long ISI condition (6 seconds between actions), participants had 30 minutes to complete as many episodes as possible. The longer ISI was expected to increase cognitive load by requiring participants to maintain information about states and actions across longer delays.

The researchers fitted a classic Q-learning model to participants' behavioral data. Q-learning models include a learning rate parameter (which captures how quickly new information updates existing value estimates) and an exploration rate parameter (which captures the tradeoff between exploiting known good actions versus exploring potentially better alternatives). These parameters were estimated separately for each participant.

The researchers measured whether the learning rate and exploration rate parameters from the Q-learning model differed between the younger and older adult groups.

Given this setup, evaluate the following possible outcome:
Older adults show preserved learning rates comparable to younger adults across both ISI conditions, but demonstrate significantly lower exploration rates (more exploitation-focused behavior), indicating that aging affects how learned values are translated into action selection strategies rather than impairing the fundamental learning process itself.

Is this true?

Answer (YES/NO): NO